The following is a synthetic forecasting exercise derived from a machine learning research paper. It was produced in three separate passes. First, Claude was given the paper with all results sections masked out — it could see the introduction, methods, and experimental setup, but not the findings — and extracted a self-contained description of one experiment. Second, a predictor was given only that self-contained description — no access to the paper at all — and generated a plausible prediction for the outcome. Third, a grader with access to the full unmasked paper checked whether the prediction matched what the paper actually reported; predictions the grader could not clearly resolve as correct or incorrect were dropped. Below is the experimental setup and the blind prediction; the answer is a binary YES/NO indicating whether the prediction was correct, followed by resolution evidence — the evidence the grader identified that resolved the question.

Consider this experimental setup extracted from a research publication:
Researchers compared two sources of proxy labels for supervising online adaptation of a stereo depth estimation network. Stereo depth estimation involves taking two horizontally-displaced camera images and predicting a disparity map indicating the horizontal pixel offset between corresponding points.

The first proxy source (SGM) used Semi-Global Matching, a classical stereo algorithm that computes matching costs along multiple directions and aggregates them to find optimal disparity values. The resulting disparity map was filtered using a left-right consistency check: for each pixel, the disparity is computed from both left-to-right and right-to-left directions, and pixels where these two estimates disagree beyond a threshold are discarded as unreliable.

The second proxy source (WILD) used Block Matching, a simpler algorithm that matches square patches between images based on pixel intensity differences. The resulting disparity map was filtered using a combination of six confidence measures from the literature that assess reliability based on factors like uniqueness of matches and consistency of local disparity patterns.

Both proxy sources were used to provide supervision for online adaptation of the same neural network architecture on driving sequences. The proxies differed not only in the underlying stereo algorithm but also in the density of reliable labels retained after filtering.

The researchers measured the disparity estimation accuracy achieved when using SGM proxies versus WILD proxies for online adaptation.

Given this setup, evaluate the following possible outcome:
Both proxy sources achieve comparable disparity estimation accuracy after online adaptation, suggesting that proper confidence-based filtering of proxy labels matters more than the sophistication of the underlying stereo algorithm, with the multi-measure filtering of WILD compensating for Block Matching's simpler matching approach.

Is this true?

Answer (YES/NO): NO